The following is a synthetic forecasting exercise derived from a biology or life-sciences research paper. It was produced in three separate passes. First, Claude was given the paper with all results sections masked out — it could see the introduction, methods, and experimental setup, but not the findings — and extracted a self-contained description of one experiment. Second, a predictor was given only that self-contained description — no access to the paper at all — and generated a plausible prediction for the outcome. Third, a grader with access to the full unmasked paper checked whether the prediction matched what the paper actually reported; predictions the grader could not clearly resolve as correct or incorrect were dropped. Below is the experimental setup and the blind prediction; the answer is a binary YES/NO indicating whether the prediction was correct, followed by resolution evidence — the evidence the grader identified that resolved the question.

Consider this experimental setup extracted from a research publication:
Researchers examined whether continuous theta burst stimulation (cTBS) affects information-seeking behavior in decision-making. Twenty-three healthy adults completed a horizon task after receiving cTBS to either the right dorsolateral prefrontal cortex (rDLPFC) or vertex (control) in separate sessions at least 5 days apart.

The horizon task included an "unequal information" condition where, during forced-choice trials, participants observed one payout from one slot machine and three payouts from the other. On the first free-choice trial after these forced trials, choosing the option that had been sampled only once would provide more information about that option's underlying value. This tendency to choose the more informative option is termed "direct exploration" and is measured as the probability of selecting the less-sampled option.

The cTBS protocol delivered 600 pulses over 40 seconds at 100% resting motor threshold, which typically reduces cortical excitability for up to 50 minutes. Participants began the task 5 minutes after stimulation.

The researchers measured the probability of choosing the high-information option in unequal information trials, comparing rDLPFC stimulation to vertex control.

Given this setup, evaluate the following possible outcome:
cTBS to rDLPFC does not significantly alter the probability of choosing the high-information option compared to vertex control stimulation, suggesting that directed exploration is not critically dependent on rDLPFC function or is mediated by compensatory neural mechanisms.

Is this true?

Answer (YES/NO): YES